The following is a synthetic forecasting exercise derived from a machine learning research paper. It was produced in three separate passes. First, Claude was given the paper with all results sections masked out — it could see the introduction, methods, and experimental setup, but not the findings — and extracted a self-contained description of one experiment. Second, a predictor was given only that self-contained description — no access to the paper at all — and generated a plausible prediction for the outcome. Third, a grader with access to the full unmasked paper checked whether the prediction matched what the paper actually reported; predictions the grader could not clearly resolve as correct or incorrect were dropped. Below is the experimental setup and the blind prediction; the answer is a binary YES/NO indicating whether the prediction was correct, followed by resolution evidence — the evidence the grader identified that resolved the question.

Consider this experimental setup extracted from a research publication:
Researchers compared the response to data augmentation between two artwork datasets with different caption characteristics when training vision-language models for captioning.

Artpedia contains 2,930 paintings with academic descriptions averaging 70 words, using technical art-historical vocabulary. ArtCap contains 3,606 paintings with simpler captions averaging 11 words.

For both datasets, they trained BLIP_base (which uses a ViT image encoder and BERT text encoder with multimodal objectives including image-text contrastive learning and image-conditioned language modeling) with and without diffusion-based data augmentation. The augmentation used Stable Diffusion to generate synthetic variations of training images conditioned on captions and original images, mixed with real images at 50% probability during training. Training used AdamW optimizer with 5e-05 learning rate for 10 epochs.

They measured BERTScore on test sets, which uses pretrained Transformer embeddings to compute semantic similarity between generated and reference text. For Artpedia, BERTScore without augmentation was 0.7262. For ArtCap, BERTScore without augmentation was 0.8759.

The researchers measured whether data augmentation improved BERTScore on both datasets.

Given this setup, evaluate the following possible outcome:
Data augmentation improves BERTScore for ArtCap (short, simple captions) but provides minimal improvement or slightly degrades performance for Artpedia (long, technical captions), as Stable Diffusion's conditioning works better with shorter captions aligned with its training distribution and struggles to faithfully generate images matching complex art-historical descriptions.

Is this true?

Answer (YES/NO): NO